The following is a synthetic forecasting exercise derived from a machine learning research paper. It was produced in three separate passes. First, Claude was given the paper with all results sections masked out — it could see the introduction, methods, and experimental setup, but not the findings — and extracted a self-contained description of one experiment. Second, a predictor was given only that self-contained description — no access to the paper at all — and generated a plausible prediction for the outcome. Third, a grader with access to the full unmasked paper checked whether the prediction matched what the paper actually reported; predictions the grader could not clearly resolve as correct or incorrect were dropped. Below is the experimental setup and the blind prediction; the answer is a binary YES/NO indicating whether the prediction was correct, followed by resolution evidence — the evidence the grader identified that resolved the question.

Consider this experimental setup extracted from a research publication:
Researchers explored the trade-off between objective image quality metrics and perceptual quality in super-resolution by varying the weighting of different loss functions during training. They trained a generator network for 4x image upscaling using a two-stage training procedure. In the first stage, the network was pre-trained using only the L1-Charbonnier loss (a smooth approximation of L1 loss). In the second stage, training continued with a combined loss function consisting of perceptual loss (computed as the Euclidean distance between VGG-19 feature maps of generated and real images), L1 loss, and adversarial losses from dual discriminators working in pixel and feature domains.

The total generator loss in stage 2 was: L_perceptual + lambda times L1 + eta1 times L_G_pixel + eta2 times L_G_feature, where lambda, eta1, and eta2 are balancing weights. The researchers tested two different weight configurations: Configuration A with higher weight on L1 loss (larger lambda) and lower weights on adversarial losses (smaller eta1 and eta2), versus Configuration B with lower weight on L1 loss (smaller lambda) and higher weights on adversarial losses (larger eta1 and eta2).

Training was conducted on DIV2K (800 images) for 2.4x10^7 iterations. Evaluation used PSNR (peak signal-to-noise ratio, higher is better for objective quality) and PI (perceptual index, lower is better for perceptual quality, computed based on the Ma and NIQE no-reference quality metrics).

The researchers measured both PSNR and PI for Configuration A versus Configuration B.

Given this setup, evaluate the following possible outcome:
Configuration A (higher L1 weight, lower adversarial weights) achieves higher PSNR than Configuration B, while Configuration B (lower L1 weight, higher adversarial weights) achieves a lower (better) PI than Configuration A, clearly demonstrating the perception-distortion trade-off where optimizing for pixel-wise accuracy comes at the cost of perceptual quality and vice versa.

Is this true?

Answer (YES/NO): YES